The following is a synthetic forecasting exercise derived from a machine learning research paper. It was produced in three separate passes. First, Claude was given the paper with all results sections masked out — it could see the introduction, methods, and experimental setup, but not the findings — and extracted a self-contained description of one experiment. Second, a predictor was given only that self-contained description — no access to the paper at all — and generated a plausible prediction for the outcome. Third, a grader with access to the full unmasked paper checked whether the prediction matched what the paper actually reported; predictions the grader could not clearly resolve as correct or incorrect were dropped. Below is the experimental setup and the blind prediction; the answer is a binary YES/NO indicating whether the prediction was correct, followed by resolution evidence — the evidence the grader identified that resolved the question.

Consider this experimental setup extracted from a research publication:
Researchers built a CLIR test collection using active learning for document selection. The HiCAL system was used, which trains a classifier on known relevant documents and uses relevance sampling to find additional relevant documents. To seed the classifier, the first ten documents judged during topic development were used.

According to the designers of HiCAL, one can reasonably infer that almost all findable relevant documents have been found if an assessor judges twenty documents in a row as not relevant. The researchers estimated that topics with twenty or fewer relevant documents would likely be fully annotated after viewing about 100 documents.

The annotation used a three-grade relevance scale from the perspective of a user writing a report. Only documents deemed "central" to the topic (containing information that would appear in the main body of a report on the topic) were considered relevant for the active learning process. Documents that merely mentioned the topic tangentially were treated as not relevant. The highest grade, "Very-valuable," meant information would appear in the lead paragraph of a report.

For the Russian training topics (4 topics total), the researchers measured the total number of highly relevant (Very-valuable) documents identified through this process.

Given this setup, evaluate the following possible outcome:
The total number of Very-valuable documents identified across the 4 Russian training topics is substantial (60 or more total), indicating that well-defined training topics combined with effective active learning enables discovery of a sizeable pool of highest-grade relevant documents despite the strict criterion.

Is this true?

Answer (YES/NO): NO